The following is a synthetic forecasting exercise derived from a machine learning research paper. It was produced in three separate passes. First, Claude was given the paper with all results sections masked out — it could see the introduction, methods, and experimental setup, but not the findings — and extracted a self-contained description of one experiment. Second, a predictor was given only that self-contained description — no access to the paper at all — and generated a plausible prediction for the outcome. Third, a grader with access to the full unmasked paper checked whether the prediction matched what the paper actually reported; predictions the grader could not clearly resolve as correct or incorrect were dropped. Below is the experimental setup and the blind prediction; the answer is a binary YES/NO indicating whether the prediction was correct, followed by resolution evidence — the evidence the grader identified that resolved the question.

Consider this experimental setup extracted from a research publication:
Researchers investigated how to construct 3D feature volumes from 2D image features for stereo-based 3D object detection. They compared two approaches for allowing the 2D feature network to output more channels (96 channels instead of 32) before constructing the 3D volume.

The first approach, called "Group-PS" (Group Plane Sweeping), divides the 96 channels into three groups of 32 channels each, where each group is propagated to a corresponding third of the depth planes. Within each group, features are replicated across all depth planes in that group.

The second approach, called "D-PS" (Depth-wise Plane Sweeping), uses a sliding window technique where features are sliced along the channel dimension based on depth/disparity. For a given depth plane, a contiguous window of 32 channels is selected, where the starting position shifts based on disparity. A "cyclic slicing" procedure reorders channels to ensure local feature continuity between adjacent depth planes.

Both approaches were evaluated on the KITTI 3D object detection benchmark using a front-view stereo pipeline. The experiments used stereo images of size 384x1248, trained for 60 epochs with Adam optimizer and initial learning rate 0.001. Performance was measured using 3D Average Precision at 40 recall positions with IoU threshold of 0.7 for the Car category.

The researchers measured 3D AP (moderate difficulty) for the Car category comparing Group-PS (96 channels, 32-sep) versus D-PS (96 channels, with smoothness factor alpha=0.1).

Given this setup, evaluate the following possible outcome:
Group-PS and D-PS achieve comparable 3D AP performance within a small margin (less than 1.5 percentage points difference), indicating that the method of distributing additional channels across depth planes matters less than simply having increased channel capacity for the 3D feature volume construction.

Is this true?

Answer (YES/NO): NO